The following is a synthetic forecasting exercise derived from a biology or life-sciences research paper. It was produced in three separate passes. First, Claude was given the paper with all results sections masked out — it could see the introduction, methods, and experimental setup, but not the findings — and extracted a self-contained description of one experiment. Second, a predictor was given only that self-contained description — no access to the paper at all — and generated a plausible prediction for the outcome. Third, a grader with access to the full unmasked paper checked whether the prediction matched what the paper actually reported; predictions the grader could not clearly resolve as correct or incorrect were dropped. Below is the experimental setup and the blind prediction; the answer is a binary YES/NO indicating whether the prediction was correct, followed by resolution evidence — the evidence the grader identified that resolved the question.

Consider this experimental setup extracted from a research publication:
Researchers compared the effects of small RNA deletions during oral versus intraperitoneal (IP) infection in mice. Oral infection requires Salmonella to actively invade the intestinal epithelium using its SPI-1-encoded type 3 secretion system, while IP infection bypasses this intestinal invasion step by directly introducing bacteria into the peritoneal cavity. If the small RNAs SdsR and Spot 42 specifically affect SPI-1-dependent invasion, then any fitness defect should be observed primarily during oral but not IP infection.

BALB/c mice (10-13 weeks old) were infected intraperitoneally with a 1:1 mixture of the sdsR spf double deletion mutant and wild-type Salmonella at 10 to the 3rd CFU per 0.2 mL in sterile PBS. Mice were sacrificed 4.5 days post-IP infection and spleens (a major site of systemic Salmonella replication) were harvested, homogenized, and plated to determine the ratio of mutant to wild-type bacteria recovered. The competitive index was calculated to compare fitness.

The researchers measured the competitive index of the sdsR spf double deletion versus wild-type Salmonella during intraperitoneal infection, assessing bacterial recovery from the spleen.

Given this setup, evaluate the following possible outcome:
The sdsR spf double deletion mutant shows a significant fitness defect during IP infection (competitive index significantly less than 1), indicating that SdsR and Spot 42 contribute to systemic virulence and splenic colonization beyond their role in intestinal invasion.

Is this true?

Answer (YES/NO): NO